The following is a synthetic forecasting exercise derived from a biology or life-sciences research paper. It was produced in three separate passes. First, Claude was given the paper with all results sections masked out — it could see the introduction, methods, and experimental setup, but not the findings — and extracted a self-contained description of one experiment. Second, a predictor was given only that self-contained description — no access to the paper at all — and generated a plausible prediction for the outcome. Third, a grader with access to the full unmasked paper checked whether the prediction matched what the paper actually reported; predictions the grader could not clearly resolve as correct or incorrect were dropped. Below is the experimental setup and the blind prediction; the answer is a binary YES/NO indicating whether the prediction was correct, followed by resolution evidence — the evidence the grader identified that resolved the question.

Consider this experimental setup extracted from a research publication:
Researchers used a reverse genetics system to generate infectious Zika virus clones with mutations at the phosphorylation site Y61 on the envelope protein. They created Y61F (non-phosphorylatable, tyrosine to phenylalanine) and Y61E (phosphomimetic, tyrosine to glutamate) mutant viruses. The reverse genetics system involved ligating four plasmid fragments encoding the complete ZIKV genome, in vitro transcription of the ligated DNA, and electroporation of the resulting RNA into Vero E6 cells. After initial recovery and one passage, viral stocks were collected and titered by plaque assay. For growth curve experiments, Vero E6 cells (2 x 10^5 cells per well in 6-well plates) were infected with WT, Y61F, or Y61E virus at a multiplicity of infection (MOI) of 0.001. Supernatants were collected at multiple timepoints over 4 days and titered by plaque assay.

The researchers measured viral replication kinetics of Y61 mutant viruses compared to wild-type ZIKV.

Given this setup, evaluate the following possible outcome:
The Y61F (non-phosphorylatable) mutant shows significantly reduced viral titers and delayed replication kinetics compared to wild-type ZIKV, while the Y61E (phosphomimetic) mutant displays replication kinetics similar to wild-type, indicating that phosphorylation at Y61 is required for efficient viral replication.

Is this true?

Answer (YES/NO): NO